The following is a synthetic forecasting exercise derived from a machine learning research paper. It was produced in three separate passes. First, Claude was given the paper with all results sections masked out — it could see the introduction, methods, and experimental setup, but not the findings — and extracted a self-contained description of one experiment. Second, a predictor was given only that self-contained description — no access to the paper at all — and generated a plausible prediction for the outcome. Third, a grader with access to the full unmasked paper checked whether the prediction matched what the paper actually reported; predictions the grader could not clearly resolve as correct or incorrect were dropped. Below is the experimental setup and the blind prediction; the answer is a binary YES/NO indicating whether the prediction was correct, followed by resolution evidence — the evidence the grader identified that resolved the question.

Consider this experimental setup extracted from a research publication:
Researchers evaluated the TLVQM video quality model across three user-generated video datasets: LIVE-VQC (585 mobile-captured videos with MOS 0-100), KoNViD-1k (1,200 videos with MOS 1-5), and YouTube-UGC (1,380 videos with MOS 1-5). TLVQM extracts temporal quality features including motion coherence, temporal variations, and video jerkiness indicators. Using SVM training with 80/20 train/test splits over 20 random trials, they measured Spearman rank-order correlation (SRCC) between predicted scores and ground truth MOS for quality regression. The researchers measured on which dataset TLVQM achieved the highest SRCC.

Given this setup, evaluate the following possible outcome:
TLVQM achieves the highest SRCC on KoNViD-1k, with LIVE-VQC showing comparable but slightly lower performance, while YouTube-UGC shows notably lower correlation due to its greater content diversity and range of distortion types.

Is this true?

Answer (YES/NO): NO